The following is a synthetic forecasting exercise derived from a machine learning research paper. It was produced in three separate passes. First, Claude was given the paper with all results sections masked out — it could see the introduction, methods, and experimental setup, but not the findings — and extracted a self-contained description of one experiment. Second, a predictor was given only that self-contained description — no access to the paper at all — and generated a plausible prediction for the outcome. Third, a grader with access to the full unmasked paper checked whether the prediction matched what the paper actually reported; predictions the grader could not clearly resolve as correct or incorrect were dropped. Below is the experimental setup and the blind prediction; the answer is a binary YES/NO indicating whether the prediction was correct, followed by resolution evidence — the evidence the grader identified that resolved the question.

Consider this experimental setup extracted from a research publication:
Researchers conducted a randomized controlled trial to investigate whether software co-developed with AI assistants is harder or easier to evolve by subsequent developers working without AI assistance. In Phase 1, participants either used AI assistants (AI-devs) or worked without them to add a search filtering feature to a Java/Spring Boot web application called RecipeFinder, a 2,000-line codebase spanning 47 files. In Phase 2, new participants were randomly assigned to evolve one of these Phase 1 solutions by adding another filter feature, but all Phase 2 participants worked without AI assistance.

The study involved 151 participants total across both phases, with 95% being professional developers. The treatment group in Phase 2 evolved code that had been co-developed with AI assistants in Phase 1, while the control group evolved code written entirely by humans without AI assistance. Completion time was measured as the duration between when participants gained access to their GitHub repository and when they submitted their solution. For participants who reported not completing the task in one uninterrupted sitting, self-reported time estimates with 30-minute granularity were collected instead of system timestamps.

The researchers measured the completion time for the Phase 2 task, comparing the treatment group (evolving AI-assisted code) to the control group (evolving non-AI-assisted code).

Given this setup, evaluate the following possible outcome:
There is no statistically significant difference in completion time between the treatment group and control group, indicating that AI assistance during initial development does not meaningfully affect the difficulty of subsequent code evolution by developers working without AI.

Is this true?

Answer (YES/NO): YES